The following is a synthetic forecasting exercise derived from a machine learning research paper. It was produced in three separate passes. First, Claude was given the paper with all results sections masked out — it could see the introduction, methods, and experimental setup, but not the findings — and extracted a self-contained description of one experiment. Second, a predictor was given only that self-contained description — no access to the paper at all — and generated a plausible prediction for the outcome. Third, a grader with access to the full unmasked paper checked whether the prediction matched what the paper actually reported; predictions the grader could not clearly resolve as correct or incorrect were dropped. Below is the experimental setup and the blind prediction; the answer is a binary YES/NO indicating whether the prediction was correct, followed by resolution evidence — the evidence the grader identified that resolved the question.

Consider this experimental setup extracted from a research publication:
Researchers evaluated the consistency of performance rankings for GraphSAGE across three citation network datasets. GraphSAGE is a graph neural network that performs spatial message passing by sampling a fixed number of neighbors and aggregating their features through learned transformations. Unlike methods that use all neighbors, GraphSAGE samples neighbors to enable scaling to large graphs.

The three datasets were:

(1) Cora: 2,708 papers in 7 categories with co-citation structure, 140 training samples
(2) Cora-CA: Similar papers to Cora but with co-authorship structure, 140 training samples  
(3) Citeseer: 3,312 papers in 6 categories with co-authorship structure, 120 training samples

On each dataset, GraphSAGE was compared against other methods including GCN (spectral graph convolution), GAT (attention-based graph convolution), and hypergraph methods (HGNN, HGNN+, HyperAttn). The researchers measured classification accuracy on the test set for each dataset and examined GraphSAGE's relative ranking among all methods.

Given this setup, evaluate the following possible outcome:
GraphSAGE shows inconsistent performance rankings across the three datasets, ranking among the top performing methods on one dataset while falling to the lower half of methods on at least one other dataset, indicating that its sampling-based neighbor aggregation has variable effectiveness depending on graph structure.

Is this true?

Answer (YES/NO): NO